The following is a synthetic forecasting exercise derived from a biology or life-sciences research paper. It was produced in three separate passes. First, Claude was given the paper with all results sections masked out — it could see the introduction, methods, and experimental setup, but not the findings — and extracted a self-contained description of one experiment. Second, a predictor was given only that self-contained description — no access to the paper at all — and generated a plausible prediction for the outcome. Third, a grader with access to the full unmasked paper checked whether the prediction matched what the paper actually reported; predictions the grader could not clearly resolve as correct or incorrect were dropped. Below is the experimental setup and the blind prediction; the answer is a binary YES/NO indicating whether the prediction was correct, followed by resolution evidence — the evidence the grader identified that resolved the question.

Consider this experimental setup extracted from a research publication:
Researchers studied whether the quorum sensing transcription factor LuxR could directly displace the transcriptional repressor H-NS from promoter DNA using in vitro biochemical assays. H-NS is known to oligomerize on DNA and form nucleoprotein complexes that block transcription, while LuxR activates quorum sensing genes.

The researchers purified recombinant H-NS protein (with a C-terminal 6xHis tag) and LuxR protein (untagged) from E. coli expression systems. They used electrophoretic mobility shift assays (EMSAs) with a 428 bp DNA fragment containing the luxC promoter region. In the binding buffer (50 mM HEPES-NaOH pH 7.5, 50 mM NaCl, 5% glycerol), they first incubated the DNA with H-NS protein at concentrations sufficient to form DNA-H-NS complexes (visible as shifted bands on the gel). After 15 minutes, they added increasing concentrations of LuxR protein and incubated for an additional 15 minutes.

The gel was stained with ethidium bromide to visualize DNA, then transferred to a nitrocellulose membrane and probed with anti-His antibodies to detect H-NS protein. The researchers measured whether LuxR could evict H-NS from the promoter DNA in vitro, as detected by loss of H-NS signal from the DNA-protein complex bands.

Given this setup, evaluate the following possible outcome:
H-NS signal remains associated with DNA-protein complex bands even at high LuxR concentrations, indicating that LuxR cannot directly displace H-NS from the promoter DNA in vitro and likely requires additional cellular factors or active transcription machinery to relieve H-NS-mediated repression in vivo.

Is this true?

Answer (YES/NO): NO